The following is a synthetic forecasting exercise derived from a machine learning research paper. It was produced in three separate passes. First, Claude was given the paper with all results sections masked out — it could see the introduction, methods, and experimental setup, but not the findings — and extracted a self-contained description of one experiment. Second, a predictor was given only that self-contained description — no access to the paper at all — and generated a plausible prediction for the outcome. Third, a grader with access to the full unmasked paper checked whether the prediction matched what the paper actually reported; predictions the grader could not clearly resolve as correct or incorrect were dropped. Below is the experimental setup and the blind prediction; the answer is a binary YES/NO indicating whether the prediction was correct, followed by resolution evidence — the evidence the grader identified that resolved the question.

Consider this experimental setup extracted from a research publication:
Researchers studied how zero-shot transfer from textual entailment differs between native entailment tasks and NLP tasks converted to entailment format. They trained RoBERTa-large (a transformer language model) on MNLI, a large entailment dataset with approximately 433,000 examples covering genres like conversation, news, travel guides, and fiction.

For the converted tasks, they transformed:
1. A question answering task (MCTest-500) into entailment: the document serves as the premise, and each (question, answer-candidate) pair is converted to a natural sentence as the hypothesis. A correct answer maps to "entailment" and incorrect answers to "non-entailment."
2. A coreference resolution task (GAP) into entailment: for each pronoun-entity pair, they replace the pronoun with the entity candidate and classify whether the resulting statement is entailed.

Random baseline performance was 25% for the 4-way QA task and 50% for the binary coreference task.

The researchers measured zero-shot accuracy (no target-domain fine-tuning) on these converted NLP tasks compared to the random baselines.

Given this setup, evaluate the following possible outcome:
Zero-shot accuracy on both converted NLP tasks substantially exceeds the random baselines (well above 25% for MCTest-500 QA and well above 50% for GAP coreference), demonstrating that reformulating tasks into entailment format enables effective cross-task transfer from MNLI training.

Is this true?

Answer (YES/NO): YES